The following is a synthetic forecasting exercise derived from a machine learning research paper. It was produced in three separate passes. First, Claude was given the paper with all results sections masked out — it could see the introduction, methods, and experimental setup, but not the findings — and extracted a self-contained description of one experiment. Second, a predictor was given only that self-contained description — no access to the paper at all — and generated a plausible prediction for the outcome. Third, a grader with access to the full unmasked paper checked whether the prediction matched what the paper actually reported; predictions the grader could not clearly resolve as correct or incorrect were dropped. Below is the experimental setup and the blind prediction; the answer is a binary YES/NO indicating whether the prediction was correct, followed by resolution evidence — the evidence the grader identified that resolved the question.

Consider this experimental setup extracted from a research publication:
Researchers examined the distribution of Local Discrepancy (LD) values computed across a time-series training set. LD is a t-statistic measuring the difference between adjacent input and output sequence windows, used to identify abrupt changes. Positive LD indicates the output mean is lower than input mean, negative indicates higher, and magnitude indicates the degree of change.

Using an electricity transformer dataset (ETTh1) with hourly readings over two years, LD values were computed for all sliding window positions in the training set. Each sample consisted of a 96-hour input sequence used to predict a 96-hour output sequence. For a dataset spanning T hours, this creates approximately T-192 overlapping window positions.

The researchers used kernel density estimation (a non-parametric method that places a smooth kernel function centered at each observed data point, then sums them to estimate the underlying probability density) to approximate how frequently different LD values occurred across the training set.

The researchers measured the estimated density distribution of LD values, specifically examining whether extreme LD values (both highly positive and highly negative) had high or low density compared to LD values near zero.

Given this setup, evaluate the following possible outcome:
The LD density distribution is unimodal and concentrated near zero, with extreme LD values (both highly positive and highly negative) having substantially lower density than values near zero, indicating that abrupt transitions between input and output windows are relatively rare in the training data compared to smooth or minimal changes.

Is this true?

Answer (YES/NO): YES